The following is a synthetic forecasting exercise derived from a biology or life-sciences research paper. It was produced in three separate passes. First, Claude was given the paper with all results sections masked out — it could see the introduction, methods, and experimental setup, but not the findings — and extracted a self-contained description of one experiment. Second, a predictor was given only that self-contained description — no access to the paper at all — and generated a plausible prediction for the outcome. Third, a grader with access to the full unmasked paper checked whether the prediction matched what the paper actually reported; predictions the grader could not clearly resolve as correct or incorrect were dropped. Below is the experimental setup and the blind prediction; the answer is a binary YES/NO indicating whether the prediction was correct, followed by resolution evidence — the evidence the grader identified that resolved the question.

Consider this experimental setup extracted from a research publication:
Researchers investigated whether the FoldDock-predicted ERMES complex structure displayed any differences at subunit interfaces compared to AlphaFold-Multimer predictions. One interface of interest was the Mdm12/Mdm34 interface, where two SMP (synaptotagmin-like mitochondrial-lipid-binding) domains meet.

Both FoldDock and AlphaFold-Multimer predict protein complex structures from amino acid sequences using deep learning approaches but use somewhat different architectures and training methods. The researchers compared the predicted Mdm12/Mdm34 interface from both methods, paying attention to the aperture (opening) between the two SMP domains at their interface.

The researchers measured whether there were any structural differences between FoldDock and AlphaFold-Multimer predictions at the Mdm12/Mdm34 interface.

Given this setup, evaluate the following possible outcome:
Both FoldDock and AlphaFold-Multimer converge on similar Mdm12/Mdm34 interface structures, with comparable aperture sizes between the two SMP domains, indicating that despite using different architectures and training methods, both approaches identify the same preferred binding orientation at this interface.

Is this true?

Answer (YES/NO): NO